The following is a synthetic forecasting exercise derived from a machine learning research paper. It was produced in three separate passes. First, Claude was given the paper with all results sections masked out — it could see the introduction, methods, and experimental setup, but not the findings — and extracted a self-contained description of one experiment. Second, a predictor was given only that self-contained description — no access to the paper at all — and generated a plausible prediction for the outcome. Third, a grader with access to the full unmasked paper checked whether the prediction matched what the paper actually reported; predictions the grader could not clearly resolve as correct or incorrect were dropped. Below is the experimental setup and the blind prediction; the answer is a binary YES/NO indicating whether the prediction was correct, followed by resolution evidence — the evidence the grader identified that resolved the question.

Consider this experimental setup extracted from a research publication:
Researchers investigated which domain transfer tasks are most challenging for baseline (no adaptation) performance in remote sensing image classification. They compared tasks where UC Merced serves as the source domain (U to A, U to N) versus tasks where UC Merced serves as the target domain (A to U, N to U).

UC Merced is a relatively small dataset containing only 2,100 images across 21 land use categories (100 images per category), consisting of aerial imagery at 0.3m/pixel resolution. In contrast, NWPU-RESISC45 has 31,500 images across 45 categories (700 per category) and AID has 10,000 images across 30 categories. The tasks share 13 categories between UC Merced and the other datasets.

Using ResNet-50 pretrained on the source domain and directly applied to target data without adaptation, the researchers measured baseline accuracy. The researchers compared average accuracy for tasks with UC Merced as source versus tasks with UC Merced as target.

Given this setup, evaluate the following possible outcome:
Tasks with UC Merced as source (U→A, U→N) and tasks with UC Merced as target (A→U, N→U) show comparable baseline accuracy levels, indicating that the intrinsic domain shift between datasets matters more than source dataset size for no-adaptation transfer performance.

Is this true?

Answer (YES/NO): NO